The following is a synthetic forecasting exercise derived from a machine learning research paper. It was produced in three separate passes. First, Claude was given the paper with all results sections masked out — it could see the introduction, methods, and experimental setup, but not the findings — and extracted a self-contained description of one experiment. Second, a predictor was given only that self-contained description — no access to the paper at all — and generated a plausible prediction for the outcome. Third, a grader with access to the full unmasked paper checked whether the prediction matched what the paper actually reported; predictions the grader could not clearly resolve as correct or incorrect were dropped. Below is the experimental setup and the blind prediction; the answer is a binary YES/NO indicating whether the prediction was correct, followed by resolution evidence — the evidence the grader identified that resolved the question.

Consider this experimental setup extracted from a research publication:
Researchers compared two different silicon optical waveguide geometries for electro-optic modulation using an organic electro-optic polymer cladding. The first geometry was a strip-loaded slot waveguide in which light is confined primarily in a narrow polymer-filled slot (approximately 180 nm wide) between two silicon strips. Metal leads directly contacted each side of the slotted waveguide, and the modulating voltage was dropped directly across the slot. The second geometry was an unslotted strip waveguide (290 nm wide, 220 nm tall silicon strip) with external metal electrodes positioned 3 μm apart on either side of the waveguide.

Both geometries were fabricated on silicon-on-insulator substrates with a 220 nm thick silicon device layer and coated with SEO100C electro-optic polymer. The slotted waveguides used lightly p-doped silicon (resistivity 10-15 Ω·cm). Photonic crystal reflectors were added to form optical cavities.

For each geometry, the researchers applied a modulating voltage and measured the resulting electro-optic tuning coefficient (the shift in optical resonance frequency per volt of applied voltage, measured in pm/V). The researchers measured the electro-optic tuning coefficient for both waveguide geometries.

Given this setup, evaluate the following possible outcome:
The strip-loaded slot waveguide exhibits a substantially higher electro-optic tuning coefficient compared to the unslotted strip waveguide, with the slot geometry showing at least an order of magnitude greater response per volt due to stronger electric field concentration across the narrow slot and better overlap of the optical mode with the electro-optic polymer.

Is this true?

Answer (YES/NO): YES